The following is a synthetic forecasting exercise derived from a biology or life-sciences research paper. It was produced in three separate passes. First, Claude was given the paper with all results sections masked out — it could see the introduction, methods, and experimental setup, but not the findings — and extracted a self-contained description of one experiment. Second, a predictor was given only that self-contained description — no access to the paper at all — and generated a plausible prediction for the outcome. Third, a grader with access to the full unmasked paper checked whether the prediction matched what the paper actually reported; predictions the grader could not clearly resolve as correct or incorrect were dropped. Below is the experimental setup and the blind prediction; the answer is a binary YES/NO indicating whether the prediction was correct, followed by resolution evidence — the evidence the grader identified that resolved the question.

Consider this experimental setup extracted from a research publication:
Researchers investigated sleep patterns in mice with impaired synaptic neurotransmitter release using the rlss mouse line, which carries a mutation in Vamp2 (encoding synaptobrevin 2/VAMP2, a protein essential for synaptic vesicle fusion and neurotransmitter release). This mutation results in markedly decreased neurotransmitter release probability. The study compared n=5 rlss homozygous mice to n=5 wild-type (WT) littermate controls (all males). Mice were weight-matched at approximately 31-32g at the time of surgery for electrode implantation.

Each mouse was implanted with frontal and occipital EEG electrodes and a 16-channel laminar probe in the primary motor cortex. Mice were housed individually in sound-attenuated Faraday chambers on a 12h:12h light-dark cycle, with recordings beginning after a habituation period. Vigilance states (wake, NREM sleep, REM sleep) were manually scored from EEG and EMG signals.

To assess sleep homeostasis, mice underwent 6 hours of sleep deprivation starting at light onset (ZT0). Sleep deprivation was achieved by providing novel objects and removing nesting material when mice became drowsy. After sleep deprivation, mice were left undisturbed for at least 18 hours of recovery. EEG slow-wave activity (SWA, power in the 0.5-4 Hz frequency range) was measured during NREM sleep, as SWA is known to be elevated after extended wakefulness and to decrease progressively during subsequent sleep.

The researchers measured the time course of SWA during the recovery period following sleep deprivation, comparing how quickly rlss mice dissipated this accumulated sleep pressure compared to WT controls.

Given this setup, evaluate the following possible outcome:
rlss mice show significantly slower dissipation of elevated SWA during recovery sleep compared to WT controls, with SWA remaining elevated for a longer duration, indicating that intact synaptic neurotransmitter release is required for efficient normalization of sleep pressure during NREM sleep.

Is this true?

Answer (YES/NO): NO